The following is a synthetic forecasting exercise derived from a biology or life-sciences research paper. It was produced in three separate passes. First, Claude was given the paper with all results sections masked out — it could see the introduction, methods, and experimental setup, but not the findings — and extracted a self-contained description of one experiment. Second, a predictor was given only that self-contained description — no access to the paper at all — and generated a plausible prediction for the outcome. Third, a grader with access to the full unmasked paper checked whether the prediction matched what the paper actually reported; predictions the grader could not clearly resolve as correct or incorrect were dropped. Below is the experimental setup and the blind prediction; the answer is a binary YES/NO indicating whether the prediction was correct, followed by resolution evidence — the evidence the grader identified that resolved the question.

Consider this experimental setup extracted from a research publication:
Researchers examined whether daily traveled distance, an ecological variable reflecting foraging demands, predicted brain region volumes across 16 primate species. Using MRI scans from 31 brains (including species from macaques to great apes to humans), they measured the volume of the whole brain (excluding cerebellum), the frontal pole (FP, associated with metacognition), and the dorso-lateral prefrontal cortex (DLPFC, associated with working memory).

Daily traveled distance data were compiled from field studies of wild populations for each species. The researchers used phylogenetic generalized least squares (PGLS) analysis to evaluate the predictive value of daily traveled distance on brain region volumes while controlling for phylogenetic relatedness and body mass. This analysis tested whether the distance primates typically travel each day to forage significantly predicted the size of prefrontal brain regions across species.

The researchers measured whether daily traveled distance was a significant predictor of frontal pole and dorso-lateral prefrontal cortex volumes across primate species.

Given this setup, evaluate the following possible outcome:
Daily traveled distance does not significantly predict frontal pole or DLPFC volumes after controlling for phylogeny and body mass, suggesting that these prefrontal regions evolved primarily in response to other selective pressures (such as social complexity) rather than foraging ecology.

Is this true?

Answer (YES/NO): NO